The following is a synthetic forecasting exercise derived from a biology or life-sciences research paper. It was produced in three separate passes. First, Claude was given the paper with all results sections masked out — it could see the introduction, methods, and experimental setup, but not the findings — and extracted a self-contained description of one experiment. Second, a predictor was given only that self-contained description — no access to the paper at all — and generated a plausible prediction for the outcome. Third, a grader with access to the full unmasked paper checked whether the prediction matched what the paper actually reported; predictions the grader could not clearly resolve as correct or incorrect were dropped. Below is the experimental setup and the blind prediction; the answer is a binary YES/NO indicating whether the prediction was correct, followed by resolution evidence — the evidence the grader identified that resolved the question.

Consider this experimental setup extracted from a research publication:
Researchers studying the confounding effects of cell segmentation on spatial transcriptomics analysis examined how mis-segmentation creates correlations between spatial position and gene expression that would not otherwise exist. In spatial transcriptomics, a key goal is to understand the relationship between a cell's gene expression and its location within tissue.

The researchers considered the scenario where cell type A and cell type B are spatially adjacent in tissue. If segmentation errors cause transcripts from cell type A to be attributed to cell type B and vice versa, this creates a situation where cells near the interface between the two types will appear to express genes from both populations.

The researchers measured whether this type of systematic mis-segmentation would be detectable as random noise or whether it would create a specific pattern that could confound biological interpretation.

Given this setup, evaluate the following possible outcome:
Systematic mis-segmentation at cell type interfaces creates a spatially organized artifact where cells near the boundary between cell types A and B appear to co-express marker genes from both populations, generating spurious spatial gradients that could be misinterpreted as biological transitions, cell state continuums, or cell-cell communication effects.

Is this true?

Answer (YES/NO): YES